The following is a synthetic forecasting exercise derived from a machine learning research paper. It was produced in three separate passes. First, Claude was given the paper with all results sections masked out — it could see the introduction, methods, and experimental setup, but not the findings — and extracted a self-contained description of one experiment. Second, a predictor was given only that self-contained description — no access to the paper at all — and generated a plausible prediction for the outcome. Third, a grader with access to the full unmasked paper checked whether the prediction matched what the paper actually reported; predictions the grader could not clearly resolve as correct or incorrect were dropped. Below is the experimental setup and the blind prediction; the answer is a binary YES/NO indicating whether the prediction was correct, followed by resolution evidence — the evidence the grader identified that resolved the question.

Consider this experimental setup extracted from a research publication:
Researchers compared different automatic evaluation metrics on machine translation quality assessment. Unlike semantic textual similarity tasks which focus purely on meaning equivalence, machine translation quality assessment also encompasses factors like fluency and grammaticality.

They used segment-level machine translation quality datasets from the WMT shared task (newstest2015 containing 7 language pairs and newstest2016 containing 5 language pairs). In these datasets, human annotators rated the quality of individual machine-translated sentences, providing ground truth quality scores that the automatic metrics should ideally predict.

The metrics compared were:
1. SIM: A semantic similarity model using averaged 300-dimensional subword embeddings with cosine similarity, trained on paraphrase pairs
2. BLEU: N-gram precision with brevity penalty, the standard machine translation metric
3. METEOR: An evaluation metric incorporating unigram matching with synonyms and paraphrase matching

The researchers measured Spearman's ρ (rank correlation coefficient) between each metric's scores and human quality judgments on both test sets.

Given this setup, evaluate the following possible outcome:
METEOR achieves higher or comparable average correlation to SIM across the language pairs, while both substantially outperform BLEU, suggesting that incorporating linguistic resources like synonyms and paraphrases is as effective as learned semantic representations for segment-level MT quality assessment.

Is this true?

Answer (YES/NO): YES